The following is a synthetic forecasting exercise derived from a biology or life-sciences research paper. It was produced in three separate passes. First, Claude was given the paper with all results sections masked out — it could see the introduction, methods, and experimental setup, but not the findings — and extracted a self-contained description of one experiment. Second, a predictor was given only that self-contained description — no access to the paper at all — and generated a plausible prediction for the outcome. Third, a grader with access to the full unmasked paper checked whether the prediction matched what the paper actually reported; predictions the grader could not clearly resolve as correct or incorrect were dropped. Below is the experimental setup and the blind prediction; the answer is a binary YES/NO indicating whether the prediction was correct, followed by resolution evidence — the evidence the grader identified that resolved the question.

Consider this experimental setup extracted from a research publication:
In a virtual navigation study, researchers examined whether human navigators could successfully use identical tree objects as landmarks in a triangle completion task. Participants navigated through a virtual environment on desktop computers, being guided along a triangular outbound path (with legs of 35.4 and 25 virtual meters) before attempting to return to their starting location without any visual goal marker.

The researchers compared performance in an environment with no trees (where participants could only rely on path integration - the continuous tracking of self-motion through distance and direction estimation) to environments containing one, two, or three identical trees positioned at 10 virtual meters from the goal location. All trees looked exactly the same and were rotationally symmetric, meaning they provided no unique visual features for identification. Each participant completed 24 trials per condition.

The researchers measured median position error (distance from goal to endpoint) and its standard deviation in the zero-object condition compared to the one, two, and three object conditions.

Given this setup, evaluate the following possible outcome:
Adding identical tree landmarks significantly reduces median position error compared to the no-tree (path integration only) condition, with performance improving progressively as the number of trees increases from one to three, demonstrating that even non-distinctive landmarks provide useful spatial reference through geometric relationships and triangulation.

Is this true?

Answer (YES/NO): YES